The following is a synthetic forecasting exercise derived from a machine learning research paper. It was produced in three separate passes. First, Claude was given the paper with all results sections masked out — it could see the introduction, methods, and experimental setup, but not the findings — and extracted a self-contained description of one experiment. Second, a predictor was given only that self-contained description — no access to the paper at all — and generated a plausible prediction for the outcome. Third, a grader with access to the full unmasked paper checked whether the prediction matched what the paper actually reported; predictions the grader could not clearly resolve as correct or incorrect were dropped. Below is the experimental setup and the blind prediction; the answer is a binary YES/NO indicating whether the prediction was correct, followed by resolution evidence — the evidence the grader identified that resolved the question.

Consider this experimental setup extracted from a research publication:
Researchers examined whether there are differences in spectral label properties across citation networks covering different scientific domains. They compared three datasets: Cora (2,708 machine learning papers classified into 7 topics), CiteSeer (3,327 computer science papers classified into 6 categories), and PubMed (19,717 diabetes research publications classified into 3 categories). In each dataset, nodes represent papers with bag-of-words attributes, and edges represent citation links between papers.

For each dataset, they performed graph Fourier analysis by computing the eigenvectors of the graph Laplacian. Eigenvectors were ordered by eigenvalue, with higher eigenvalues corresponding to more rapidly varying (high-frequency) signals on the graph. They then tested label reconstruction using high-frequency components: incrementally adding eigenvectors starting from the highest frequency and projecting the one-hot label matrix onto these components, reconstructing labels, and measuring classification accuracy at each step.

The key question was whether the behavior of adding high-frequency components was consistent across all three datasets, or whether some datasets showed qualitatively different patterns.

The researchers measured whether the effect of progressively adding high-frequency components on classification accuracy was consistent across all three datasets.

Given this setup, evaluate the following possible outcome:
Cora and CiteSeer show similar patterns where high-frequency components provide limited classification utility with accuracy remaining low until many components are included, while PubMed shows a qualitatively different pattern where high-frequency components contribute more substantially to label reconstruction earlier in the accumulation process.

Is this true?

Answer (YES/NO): NO